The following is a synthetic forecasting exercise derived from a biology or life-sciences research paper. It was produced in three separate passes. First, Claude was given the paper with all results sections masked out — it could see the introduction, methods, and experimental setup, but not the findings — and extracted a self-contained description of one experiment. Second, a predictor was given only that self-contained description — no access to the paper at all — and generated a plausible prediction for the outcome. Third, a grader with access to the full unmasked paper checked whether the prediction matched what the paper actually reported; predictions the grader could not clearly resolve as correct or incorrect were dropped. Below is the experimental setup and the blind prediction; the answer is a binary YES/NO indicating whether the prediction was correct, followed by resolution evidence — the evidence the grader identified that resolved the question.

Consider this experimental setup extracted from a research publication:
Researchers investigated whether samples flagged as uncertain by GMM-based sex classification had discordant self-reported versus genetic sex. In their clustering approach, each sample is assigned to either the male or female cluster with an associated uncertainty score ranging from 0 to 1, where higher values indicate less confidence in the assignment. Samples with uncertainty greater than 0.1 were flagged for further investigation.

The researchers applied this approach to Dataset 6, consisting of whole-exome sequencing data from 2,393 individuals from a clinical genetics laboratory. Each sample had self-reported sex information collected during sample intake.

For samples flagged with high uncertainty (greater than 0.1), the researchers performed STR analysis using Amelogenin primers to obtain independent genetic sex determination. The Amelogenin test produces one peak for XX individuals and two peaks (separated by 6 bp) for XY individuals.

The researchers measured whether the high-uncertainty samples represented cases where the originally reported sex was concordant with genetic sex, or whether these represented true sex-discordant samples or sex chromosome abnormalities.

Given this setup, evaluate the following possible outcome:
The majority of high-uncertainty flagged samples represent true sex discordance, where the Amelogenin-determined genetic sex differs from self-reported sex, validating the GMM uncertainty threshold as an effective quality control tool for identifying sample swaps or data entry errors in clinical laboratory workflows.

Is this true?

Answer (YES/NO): YES